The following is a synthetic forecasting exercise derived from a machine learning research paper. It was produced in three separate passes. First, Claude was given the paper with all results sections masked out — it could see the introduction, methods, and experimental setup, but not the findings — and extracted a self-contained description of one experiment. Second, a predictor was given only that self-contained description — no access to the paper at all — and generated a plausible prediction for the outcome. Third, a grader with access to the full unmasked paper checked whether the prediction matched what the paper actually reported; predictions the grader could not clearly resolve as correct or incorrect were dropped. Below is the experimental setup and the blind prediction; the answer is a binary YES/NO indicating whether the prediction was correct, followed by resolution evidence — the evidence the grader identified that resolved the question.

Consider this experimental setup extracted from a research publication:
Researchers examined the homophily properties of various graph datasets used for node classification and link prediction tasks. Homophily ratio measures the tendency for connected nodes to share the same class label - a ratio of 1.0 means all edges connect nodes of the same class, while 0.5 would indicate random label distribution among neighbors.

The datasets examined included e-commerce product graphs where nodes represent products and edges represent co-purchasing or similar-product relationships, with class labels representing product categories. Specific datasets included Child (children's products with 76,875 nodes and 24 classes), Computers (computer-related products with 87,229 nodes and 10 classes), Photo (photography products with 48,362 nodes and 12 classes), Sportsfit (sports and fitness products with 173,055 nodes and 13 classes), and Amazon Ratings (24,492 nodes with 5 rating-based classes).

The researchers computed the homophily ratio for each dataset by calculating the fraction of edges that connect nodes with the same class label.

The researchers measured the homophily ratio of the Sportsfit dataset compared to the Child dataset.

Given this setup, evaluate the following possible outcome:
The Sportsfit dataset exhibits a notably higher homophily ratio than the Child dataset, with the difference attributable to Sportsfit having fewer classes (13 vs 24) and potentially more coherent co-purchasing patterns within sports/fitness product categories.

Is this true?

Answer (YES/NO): NO